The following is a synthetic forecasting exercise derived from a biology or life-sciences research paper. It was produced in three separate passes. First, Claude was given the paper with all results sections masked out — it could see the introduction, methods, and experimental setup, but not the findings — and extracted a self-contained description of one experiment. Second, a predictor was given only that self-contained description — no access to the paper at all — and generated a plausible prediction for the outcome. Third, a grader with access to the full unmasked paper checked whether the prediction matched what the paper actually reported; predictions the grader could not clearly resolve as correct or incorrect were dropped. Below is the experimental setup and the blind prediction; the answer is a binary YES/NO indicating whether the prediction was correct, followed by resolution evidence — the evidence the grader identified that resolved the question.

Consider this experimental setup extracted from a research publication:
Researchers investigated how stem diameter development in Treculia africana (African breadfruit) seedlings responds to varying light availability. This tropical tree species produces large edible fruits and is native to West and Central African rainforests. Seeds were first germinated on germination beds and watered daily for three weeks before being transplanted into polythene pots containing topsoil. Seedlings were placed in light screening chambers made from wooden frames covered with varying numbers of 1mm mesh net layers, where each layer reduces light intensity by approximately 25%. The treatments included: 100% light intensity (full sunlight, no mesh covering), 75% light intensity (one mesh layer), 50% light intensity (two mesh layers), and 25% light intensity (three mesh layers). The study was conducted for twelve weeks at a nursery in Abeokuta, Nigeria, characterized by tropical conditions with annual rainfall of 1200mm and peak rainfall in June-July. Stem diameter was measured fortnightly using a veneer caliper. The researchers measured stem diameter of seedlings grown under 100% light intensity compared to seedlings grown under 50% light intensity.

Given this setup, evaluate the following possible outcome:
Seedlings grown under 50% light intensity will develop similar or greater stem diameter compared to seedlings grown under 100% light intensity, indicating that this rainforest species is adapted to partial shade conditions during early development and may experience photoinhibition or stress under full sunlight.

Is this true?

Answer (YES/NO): YES